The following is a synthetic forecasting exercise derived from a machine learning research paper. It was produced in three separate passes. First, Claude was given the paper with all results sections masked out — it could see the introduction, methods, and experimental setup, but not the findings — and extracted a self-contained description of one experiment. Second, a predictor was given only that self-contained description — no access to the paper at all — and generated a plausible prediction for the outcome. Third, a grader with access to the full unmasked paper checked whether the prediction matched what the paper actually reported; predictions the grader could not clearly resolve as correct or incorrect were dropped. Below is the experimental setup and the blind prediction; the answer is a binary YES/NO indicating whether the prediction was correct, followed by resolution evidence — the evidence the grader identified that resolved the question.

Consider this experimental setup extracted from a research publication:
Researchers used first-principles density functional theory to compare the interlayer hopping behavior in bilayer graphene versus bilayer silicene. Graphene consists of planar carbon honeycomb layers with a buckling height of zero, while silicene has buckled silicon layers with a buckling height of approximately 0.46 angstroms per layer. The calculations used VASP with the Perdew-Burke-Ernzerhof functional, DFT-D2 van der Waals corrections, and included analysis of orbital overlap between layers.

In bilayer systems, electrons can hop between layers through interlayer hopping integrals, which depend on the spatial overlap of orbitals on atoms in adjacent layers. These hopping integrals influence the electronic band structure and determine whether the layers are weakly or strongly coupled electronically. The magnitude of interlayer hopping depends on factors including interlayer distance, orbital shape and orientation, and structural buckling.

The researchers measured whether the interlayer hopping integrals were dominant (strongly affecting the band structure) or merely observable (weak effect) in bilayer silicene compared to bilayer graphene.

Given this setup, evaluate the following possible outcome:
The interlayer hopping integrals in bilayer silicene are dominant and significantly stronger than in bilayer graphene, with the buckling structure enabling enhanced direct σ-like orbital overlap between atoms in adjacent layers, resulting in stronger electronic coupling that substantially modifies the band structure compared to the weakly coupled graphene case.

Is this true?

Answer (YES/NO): YES